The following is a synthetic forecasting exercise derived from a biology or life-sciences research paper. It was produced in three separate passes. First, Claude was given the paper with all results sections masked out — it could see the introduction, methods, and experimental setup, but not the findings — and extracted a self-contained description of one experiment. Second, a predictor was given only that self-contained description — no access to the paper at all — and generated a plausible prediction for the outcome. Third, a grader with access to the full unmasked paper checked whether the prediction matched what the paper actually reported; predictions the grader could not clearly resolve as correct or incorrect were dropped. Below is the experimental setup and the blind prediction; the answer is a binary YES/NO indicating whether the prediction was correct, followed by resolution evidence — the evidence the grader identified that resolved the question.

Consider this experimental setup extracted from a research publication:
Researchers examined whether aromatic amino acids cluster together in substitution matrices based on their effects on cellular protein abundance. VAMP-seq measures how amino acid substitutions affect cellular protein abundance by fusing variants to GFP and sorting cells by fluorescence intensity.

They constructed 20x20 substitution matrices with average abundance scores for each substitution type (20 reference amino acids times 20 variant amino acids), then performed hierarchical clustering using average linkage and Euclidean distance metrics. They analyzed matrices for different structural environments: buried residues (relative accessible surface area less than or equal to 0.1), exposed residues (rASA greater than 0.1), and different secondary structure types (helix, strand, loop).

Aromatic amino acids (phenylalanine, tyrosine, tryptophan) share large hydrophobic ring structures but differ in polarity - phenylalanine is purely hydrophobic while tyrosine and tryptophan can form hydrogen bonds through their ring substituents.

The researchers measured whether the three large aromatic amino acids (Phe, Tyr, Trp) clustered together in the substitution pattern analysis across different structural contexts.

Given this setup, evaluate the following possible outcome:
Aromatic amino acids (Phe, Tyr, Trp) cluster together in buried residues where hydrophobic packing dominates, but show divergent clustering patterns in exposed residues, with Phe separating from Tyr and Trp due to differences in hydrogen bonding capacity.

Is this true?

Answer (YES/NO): NO